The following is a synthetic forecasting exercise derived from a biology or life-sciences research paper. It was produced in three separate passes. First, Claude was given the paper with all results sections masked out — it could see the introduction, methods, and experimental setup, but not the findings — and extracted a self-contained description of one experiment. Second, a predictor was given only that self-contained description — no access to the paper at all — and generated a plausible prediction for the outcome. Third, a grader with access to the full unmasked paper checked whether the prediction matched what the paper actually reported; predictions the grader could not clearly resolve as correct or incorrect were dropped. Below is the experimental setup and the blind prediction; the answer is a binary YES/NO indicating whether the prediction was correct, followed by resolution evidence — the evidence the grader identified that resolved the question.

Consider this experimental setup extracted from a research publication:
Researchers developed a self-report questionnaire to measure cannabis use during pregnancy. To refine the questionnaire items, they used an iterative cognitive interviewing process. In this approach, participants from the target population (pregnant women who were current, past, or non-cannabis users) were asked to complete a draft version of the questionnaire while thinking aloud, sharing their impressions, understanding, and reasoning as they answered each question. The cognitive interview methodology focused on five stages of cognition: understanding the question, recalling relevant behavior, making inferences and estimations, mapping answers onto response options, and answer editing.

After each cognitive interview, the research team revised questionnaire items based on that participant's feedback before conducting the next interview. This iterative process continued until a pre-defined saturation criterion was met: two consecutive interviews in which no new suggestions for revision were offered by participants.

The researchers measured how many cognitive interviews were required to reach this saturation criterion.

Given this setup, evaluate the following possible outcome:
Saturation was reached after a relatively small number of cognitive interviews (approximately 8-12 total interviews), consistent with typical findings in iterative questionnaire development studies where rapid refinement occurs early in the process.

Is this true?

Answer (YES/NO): NO